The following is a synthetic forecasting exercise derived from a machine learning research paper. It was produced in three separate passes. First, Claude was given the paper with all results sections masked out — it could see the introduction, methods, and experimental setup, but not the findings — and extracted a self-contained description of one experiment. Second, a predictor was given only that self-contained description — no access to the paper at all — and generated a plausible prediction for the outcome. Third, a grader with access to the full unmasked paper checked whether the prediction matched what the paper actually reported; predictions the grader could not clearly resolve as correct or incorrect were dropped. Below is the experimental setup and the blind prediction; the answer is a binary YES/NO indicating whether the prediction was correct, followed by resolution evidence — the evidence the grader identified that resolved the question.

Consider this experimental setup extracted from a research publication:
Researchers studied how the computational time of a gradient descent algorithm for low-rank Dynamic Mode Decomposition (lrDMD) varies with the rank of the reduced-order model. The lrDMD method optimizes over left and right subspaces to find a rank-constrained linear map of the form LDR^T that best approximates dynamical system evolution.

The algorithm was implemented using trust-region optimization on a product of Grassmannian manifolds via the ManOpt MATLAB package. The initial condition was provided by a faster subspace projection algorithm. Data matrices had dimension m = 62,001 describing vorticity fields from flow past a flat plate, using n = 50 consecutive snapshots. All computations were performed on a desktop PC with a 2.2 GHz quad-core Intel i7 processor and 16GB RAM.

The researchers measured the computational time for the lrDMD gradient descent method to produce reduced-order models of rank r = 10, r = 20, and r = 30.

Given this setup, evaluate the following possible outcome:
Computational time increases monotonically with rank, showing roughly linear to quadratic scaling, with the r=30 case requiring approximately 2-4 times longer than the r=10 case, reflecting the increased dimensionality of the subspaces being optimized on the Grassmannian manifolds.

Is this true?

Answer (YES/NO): NO